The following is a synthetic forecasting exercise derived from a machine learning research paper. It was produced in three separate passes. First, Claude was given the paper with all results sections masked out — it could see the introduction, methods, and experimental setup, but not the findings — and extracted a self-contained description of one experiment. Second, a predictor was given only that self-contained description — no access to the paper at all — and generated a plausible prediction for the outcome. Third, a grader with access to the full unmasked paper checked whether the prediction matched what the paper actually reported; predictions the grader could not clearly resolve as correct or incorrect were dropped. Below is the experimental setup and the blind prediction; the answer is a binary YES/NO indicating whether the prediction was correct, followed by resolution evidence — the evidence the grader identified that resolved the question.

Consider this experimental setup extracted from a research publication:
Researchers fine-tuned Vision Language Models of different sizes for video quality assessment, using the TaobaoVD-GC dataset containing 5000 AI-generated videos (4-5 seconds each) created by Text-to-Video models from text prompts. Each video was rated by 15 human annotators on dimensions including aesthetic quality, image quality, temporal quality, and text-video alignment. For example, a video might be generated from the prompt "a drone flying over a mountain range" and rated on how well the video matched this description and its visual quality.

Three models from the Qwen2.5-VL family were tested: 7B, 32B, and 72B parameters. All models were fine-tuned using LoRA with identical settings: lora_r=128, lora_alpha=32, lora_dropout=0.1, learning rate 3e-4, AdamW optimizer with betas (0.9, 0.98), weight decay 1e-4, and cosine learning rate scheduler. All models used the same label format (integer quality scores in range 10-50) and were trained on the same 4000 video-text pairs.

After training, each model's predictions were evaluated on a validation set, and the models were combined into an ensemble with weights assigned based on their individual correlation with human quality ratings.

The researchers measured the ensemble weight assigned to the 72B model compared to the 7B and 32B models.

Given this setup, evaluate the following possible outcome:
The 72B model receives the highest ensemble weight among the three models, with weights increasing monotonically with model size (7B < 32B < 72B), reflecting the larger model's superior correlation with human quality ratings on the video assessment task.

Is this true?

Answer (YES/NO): NO